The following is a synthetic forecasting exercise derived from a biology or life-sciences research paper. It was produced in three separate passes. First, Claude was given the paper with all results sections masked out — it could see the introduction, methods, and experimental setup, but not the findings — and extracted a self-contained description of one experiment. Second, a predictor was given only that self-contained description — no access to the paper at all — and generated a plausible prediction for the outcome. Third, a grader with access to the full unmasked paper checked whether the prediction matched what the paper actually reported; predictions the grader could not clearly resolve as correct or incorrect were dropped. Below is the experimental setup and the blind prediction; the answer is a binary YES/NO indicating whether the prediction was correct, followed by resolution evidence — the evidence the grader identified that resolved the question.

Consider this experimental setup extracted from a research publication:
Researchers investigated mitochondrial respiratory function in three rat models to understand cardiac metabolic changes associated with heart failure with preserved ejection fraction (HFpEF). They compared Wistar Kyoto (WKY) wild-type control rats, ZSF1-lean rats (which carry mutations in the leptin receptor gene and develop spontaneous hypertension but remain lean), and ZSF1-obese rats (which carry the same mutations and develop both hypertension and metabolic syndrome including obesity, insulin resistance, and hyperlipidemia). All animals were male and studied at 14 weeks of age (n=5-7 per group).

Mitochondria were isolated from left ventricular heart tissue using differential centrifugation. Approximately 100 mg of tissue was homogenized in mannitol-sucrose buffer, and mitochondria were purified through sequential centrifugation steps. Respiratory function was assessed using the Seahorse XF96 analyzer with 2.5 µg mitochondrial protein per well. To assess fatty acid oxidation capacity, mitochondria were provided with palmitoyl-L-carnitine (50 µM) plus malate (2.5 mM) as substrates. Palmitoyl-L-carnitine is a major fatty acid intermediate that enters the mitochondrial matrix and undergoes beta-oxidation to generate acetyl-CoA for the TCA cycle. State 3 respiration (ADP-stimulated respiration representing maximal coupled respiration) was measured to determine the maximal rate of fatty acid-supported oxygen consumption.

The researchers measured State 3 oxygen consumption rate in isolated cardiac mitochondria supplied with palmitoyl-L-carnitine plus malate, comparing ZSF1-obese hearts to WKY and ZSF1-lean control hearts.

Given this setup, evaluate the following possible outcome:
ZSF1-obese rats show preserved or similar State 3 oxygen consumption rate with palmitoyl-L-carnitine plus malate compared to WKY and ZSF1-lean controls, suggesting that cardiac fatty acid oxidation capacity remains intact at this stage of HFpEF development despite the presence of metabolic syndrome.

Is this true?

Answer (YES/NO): NO